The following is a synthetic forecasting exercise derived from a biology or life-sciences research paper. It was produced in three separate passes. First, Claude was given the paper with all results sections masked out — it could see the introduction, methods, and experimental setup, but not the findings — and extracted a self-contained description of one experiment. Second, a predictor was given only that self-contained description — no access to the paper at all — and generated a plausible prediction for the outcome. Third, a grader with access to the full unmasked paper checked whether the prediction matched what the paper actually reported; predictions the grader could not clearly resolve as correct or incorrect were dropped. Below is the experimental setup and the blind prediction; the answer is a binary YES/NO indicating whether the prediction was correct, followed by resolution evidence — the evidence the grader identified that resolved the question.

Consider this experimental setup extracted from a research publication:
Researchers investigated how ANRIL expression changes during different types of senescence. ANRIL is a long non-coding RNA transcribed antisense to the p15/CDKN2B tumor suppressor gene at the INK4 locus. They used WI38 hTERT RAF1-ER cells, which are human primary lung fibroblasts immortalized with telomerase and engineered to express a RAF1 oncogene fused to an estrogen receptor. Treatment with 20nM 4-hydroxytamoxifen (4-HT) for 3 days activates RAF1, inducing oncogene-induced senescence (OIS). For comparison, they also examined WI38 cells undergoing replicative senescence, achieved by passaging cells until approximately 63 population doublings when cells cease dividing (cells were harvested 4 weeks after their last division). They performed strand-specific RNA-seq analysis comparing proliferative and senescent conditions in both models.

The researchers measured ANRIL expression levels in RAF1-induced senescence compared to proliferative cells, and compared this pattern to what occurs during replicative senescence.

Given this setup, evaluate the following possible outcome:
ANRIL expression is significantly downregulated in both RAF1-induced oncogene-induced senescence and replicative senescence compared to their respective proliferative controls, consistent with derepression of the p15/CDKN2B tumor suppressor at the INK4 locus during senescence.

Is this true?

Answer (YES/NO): NO